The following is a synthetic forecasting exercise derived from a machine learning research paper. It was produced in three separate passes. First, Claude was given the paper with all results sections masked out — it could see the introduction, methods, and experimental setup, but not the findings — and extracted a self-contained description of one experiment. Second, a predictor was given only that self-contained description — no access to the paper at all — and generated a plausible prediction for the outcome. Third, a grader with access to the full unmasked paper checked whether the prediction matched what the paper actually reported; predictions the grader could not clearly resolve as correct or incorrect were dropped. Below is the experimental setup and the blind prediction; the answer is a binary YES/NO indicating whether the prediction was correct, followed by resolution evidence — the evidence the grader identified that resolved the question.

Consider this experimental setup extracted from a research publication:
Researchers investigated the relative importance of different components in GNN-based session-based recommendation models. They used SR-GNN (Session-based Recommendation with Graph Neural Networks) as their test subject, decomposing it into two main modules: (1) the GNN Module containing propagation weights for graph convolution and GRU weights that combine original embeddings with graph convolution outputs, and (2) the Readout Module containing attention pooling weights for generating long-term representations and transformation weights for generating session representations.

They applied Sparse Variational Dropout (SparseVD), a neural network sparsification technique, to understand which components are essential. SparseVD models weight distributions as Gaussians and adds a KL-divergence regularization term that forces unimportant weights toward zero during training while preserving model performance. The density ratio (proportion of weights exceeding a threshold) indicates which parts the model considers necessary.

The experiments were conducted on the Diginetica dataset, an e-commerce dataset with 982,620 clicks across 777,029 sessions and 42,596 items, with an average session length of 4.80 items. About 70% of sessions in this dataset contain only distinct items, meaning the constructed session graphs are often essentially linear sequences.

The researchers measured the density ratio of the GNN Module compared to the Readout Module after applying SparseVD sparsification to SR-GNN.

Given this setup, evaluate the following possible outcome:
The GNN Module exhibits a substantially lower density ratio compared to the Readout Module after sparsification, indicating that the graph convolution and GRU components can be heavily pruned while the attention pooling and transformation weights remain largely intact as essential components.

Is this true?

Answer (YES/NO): YES